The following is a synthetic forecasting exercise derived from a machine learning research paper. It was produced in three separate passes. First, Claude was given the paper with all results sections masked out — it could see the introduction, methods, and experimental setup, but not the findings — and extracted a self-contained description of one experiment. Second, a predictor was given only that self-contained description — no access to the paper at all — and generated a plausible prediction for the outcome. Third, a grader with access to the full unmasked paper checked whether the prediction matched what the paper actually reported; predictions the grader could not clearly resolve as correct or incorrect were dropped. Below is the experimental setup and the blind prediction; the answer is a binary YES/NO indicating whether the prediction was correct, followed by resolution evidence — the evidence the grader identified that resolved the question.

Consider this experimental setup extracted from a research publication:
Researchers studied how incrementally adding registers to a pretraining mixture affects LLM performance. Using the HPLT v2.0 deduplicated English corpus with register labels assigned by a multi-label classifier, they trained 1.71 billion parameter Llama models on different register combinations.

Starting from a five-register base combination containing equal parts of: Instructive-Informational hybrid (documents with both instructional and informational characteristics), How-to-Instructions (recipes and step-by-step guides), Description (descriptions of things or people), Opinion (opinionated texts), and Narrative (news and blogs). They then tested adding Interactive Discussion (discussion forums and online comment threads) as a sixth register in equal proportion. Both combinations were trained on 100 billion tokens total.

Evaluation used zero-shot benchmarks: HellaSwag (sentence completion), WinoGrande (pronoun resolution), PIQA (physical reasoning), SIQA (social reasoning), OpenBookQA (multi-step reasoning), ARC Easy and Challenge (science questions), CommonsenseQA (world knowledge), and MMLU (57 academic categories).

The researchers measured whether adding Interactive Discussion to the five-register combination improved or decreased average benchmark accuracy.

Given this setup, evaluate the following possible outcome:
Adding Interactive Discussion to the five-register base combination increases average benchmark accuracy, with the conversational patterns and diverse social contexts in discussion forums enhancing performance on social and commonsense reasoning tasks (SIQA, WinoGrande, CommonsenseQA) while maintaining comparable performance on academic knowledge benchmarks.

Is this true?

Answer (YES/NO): NO